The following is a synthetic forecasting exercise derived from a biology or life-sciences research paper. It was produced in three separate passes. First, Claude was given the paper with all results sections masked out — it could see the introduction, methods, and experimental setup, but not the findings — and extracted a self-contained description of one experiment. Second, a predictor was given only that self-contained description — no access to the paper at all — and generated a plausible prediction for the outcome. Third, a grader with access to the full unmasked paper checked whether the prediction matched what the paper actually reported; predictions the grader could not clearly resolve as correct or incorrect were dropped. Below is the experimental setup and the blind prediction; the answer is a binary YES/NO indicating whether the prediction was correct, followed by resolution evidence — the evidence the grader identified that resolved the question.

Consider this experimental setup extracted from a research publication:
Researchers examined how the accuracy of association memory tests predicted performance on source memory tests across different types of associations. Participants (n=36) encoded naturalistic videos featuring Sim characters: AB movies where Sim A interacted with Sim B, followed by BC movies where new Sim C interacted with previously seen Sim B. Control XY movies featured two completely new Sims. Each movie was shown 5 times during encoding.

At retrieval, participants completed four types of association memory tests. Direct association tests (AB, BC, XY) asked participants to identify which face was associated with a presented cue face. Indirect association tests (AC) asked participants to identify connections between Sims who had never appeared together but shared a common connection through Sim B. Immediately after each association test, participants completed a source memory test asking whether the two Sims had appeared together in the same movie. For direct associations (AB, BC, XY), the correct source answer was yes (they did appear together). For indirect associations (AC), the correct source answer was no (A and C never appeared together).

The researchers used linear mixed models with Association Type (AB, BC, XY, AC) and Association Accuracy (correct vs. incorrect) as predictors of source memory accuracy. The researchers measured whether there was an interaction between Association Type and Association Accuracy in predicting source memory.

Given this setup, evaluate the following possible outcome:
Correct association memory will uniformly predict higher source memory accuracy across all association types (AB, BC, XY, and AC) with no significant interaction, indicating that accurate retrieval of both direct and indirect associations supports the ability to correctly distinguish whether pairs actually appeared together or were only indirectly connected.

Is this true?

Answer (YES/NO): NO